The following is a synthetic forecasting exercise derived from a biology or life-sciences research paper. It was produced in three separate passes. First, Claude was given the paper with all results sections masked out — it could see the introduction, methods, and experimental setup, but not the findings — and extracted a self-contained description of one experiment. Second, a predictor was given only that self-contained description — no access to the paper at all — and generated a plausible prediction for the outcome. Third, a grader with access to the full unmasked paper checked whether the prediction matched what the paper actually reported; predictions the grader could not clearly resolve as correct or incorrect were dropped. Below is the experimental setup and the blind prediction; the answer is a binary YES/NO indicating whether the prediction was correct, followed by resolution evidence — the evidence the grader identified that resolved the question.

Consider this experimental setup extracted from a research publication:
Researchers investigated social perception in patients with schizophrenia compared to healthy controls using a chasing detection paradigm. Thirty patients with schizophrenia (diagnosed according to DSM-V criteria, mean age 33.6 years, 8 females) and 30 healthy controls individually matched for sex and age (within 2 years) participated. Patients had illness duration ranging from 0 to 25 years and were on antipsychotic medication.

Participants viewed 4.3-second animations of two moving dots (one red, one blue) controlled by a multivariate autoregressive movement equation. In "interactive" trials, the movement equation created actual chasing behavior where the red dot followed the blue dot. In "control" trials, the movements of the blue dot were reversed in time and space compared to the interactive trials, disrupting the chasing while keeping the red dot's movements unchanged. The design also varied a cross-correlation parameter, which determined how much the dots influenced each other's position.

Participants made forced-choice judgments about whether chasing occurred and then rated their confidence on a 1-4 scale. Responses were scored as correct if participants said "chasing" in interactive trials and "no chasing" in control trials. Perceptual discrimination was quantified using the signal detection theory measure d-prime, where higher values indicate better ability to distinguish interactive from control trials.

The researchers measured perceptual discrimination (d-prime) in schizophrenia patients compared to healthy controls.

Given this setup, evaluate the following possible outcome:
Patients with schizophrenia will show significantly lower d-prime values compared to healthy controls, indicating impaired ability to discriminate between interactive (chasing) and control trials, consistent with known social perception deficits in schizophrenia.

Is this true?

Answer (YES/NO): YES